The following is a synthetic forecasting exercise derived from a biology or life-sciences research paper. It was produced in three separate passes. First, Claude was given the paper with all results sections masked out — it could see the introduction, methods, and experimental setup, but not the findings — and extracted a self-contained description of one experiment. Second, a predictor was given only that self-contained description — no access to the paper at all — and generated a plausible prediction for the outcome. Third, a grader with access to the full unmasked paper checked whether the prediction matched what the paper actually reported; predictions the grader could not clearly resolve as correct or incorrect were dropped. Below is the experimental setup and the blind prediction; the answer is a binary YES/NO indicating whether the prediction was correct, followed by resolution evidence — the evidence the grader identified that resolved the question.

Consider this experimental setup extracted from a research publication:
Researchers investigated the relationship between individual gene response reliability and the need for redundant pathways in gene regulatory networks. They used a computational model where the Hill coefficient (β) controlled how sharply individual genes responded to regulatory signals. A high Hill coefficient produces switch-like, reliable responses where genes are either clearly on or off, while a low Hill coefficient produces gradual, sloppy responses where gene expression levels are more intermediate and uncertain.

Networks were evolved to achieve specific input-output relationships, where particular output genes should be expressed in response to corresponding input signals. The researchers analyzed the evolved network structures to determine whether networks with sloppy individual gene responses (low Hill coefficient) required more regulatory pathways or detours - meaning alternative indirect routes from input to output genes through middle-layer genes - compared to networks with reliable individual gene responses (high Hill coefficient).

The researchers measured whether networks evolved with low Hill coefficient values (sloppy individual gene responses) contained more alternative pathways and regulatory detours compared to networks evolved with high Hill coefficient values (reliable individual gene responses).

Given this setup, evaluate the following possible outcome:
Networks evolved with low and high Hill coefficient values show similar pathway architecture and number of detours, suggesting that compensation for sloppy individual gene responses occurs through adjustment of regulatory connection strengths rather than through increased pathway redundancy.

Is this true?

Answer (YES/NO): NO